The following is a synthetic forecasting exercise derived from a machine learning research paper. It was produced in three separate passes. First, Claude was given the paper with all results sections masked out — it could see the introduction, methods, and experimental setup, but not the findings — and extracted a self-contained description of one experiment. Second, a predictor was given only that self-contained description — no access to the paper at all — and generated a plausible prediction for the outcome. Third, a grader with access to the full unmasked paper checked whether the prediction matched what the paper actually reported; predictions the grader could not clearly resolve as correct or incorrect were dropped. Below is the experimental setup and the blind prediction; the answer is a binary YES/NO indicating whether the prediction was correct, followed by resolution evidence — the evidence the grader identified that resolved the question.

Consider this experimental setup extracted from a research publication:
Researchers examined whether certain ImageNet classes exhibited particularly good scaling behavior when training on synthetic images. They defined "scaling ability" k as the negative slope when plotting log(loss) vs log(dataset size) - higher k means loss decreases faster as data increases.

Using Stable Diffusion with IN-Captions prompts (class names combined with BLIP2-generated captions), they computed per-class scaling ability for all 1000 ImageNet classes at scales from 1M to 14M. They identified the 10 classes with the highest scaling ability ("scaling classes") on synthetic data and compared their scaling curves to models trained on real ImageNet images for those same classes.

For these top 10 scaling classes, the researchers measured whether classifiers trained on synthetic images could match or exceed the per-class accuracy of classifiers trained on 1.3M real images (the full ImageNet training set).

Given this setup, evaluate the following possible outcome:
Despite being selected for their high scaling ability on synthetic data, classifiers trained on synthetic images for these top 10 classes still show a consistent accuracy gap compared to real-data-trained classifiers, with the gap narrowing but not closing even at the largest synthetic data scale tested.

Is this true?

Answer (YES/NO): NO